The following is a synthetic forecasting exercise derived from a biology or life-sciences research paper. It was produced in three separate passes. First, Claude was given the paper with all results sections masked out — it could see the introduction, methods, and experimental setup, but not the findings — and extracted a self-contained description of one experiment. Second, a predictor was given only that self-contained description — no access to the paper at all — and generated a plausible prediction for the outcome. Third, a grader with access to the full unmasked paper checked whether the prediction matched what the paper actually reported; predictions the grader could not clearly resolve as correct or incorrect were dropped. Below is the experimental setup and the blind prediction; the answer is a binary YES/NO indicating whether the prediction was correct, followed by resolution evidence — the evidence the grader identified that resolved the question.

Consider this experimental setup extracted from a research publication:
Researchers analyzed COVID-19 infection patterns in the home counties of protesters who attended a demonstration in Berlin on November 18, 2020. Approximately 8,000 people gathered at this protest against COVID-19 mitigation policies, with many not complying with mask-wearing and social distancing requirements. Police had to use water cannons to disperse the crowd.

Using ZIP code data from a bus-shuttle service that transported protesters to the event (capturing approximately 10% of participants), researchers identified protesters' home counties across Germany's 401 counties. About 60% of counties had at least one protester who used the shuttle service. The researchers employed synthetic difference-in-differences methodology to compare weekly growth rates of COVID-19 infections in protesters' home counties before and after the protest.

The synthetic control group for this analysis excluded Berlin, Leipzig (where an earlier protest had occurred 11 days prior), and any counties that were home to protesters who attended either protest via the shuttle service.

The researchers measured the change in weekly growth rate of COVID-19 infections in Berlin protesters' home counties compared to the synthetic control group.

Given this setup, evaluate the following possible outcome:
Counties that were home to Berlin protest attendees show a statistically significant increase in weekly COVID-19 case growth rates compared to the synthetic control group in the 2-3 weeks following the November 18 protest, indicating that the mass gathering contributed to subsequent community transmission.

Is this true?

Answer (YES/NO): NO